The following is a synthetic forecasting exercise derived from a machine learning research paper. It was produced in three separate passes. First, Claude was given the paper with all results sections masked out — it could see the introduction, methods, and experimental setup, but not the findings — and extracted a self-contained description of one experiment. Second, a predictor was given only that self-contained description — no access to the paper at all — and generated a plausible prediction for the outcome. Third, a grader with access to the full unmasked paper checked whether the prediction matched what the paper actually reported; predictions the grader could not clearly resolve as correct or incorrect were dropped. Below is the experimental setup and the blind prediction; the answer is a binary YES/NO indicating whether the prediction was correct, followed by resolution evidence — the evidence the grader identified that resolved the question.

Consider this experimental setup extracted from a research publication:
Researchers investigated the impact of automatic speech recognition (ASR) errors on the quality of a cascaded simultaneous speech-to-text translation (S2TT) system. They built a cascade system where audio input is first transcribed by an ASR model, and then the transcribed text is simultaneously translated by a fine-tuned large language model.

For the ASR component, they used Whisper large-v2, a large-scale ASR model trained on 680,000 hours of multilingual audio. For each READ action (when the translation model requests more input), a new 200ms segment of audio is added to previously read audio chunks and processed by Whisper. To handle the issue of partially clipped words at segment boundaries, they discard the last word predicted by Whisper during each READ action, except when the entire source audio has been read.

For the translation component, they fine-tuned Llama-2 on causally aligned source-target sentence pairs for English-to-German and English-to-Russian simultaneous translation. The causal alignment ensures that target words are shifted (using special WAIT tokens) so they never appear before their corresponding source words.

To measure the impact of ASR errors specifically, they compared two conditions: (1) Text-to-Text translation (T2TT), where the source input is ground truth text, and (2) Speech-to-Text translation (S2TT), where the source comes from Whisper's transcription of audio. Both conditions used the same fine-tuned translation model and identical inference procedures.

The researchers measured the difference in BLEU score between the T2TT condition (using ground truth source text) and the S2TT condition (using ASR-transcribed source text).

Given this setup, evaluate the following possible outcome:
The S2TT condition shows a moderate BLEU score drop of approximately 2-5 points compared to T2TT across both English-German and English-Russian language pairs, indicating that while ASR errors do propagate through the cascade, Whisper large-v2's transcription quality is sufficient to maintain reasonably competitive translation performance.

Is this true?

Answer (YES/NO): NO